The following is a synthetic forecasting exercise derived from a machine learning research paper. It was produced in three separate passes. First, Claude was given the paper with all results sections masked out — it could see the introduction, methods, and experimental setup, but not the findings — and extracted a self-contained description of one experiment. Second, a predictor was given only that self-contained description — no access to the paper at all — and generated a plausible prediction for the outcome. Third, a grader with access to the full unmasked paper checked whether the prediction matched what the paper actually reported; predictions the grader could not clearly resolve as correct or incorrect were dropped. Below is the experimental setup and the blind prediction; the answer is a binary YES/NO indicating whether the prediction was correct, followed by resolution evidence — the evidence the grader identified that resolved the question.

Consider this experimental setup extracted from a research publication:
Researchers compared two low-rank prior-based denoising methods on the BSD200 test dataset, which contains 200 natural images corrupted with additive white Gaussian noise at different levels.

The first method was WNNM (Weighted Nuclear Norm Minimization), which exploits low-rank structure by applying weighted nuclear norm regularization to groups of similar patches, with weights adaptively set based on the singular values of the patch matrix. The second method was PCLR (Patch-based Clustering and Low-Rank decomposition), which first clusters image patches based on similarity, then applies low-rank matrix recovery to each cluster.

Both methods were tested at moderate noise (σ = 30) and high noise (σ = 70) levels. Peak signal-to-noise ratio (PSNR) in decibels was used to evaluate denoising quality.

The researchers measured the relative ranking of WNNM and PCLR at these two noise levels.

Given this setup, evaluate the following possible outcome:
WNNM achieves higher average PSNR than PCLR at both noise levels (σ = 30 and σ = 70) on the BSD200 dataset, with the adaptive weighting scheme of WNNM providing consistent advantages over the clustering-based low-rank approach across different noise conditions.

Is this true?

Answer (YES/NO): NO